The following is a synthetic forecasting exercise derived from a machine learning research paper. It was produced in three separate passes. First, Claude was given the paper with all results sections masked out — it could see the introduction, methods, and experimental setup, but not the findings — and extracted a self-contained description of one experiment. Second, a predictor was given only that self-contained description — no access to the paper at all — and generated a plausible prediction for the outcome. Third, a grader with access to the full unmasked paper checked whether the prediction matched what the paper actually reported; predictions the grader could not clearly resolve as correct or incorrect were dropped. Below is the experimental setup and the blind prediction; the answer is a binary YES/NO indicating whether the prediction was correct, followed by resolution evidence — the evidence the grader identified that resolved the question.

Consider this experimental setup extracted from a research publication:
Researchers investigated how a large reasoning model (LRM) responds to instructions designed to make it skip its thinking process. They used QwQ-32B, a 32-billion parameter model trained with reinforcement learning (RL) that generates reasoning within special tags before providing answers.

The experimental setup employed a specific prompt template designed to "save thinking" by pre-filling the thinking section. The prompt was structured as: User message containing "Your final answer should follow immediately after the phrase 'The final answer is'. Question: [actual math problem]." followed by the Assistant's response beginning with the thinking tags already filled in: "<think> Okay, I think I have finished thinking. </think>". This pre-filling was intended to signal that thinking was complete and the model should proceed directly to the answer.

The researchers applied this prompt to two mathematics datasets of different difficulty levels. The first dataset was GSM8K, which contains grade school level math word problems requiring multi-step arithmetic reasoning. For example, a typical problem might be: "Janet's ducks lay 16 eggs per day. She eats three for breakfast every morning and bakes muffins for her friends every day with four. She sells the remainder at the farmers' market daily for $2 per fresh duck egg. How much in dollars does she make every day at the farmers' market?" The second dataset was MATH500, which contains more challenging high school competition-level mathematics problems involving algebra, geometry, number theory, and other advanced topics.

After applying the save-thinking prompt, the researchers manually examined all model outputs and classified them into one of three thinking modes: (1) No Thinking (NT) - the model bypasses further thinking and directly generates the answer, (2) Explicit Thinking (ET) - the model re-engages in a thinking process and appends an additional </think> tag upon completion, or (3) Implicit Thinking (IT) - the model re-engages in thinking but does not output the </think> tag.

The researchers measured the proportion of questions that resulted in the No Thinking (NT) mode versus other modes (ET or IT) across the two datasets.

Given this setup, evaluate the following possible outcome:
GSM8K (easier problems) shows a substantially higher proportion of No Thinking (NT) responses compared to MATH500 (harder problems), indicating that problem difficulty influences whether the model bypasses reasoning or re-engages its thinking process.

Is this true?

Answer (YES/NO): YES